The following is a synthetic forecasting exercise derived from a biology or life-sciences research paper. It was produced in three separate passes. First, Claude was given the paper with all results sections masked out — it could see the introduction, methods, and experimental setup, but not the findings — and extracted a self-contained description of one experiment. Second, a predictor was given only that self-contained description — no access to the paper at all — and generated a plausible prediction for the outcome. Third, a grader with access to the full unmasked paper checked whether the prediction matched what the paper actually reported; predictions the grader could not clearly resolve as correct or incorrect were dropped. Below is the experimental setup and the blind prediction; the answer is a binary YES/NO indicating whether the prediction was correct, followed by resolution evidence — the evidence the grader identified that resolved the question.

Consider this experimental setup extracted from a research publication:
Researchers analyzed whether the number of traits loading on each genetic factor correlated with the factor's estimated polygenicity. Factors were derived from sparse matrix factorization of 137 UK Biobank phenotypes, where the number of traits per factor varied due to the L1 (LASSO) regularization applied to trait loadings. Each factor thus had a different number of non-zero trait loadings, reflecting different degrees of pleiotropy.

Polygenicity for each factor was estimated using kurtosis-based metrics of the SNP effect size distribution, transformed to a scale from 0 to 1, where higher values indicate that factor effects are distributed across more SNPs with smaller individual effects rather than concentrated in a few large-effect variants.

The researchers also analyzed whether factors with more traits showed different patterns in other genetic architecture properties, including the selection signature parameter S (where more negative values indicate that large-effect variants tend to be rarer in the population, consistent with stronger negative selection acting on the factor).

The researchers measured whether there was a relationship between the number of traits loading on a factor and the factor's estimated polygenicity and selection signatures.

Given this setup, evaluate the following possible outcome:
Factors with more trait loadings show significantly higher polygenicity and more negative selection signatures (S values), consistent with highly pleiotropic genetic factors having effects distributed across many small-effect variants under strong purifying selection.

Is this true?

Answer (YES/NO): NO